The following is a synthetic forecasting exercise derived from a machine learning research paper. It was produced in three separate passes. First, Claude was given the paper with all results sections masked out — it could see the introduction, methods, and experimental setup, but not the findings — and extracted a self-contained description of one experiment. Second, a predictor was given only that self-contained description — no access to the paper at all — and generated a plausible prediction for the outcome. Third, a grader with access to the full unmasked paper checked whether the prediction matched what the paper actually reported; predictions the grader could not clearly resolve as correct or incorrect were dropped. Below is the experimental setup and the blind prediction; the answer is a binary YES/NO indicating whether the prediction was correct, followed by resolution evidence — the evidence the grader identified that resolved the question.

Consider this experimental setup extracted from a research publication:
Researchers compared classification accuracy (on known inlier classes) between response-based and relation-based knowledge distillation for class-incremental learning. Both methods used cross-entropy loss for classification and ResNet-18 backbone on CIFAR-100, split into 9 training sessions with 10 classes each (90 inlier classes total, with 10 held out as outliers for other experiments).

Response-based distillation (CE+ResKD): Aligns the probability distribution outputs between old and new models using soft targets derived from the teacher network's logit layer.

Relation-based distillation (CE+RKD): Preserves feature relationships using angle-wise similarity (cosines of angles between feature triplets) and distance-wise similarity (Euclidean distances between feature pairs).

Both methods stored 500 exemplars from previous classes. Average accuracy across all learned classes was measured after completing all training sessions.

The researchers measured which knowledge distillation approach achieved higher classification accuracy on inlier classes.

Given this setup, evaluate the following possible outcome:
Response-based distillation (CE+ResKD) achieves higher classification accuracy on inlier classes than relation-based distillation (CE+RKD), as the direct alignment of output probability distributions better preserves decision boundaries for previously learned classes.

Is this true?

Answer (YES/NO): NO